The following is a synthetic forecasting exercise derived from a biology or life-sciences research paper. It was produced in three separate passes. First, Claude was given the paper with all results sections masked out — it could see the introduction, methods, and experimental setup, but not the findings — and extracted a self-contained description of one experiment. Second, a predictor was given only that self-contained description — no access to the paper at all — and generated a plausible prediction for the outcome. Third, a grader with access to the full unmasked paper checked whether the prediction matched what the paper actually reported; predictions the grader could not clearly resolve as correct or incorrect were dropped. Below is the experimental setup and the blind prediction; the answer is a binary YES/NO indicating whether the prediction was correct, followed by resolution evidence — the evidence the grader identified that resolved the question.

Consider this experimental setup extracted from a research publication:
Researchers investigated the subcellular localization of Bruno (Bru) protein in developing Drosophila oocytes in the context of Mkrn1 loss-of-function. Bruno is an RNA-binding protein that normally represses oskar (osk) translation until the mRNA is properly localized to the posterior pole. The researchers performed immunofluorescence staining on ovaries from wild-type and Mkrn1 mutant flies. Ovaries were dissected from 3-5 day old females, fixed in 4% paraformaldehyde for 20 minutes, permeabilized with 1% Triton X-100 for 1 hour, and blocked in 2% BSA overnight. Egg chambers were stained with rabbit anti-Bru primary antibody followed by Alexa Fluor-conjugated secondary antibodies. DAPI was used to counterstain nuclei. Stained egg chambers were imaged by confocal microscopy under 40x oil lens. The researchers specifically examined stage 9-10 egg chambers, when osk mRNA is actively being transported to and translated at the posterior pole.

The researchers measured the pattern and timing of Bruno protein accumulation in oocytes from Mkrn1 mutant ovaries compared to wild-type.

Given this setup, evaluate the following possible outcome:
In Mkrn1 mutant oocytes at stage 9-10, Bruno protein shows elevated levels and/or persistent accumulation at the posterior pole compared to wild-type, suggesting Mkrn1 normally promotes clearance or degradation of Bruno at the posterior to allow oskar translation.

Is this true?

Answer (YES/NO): NO